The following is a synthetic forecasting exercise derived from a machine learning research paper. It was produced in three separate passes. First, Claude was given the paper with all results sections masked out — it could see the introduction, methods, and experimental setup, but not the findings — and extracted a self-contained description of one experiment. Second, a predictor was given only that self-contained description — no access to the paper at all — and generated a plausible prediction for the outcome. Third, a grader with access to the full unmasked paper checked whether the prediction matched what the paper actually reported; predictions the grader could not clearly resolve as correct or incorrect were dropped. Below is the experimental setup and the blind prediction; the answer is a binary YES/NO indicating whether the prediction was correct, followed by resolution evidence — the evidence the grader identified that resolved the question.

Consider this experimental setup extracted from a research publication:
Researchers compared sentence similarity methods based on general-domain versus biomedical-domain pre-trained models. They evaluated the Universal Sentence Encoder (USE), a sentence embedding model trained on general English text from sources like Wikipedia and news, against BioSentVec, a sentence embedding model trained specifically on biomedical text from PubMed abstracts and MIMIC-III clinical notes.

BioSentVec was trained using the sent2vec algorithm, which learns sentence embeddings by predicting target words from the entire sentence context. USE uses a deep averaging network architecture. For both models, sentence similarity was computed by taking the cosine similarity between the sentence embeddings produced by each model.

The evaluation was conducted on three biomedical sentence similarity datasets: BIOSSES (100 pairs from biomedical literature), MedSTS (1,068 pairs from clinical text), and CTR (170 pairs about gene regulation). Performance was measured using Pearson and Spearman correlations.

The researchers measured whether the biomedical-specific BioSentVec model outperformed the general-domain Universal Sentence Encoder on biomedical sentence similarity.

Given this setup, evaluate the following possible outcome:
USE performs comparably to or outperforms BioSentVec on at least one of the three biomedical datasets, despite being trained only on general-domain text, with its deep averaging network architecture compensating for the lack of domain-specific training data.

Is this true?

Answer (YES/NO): NO